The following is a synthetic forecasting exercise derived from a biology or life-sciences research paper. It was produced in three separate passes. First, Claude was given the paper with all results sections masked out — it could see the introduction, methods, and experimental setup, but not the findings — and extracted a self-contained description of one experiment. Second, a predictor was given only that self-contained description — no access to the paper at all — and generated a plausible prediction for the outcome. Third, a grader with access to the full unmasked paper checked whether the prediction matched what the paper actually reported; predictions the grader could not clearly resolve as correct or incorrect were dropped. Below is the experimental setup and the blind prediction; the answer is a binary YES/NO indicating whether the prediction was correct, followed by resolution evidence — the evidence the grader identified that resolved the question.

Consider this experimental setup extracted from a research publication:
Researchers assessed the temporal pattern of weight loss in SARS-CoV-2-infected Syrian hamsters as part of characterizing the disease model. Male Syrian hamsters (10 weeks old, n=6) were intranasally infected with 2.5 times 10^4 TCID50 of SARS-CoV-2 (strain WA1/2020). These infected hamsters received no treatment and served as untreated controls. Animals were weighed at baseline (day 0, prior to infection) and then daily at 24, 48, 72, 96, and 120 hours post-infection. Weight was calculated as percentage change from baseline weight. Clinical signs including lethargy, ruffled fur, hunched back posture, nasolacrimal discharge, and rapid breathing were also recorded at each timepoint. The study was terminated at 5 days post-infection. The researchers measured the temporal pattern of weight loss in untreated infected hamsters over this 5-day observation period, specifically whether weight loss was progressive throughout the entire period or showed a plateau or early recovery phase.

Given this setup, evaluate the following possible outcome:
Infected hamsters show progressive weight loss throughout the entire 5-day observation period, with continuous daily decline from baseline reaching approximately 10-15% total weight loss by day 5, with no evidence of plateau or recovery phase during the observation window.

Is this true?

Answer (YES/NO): YES